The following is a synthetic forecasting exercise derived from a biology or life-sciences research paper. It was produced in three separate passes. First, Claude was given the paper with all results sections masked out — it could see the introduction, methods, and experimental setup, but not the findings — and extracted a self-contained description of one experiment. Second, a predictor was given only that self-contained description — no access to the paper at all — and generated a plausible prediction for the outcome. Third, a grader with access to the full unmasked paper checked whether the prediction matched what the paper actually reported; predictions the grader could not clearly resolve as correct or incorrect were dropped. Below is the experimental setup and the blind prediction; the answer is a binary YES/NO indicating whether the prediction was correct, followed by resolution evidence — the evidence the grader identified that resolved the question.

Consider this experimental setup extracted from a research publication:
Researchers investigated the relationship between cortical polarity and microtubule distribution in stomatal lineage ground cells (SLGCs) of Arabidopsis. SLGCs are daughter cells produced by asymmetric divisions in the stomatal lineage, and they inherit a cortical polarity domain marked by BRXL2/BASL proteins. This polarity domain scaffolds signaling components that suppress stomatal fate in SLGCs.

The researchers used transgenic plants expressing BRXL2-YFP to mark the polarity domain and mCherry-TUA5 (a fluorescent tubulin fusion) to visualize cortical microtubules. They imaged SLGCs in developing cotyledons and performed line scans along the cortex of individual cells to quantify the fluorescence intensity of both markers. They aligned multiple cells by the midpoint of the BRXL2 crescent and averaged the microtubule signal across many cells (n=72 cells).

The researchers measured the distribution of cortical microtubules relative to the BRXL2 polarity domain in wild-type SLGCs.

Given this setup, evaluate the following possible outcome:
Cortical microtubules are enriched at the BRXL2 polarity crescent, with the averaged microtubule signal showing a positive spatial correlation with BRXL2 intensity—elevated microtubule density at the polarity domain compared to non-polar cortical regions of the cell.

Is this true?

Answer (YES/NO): NO